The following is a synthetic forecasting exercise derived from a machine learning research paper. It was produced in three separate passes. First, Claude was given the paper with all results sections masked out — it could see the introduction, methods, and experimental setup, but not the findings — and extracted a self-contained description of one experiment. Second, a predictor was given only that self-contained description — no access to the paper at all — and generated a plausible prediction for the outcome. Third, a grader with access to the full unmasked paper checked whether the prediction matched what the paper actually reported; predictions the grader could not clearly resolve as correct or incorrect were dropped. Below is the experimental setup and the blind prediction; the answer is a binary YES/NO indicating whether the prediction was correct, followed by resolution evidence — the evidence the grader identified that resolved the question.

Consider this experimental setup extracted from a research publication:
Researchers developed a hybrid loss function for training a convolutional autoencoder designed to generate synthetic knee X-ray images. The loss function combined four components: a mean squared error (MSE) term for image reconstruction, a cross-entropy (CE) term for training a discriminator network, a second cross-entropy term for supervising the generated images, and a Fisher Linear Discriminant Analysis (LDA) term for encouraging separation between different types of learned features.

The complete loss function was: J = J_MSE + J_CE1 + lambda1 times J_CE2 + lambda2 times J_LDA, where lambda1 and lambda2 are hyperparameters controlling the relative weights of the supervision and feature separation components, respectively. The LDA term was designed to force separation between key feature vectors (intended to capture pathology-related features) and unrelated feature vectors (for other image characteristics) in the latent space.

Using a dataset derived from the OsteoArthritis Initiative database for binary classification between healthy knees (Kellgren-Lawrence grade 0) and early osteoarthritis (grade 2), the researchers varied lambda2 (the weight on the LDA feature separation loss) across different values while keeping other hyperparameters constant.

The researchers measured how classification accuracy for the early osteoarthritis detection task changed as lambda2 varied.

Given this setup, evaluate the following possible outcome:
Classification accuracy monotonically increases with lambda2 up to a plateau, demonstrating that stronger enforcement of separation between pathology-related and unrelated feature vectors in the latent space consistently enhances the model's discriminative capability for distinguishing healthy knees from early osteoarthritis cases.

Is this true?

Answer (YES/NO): NO